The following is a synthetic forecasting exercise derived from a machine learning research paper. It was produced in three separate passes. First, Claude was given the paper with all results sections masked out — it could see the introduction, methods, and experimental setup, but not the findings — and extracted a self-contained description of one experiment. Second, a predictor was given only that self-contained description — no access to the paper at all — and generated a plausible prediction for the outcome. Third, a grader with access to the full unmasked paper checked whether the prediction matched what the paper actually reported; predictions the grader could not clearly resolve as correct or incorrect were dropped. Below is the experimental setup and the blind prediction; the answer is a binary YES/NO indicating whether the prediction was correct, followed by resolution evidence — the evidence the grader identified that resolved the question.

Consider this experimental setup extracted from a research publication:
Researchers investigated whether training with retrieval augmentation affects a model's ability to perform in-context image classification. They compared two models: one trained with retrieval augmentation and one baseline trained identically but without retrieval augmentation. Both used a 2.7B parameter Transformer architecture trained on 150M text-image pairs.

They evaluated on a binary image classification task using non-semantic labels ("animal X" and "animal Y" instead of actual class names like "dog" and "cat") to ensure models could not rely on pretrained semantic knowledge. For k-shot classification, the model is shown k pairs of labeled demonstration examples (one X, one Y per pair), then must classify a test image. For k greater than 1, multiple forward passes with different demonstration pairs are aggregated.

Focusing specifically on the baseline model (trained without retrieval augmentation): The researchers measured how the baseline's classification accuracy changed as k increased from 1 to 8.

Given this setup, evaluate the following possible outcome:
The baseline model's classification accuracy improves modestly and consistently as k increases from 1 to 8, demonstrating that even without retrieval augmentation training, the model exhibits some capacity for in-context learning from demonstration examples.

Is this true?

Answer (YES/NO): NO